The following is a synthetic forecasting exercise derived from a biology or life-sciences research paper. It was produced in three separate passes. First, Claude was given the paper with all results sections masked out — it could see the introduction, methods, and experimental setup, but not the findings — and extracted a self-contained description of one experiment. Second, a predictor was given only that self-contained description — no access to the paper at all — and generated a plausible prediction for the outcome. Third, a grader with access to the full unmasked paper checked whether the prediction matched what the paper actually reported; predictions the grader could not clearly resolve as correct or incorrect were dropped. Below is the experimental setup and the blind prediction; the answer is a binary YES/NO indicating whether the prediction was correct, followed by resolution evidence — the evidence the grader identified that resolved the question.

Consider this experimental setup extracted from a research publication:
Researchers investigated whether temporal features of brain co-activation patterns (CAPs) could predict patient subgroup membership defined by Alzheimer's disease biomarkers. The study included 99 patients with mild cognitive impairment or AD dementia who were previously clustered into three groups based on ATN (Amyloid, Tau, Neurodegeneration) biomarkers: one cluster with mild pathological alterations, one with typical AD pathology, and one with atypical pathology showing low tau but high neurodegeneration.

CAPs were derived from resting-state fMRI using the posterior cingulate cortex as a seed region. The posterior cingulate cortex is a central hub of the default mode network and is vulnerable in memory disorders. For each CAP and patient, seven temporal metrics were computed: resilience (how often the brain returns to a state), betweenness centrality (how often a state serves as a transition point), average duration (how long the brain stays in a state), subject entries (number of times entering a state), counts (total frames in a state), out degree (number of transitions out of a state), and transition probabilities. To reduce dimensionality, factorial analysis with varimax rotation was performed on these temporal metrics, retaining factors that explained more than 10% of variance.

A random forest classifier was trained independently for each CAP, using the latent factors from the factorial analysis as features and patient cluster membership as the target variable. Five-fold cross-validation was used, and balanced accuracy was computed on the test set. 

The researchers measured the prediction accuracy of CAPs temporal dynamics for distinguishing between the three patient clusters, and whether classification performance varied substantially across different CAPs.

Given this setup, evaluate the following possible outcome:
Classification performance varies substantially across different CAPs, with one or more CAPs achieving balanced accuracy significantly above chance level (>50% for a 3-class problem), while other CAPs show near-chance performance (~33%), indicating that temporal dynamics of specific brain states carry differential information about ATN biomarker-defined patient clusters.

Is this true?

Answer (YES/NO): NO